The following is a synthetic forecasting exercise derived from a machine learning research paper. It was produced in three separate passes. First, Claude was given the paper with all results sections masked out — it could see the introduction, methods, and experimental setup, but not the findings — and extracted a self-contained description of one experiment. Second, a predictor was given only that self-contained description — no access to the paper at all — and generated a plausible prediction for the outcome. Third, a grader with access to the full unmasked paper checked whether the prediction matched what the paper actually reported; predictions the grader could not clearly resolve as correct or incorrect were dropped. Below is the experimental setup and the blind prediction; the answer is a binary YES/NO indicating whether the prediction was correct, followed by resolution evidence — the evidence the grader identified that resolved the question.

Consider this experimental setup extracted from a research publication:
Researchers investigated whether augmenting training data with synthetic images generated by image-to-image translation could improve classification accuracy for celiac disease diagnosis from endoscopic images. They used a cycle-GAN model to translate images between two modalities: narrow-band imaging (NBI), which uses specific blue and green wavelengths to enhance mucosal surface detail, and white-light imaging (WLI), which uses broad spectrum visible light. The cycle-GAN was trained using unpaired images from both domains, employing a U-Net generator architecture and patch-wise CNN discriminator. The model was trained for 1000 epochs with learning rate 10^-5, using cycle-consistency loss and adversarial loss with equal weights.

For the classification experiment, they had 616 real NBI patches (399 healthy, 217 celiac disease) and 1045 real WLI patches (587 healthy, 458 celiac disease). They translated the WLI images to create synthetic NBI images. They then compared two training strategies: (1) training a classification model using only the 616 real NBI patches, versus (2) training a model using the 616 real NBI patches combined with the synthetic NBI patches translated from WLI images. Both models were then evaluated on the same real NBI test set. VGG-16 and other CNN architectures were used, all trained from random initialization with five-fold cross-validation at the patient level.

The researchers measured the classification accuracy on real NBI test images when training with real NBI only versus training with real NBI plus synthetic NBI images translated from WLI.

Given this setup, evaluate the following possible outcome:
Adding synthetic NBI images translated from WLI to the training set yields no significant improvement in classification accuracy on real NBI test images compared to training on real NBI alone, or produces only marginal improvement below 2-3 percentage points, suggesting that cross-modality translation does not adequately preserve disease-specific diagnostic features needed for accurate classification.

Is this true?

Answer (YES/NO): NO